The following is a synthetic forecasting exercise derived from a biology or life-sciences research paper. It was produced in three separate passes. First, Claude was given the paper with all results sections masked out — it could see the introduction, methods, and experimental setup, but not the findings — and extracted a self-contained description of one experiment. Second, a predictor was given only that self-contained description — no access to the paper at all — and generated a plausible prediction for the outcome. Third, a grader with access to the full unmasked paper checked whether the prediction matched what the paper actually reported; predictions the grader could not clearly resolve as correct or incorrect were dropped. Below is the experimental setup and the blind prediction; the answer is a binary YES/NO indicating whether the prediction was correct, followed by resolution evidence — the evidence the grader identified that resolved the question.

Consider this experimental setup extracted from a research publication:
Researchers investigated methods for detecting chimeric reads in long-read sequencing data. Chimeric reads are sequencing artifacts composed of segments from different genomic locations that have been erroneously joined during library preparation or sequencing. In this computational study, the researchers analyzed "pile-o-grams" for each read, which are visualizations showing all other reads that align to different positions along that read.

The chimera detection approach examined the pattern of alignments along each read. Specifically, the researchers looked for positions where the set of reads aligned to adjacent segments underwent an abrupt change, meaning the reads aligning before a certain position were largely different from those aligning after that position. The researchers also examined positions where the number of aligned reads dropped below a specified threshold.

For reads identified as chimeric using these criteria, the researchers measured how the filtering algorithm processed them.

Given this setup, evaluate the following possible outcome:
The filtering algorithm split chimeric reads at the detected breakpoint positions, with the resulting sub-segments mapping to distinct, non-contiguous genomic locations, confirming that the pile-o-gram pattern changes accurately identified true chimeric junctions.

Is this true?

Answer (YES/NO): NO